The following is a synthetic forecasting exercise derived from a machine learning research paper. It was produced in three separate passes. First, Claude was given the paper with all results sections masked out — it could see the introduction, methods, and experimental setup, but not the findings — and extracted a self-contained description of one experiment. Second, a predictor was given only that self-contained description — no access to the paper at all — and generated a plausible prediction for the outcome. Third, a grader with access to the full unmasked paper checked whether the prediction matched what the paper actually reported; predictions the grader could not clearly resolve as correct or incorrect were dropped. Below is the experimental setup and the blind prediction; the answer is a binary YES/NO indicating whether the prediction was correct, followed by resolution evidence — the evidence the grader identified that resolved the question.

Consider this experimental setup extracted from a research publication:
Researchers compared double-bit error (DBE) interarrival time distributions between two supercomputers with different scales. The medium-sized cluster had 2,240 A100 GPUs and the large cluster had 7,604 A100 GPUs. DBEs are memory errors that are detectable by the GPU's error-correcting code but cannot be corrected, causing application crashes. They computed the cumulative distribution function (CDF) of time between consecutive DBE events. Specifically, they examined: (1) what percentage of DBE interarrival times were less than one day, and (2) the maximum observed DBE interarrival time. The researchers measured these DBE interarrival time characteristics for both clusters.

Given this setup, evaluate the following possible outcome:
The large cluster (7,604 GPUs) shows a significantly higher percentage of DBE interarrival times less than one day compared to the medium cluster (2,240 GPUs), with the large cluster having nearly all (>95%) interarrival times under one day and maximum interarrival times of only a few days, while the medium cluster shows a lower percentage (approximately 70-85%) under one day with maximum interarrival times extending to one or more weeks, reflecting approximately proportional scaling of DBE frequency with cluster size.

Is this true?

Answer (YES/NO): NO